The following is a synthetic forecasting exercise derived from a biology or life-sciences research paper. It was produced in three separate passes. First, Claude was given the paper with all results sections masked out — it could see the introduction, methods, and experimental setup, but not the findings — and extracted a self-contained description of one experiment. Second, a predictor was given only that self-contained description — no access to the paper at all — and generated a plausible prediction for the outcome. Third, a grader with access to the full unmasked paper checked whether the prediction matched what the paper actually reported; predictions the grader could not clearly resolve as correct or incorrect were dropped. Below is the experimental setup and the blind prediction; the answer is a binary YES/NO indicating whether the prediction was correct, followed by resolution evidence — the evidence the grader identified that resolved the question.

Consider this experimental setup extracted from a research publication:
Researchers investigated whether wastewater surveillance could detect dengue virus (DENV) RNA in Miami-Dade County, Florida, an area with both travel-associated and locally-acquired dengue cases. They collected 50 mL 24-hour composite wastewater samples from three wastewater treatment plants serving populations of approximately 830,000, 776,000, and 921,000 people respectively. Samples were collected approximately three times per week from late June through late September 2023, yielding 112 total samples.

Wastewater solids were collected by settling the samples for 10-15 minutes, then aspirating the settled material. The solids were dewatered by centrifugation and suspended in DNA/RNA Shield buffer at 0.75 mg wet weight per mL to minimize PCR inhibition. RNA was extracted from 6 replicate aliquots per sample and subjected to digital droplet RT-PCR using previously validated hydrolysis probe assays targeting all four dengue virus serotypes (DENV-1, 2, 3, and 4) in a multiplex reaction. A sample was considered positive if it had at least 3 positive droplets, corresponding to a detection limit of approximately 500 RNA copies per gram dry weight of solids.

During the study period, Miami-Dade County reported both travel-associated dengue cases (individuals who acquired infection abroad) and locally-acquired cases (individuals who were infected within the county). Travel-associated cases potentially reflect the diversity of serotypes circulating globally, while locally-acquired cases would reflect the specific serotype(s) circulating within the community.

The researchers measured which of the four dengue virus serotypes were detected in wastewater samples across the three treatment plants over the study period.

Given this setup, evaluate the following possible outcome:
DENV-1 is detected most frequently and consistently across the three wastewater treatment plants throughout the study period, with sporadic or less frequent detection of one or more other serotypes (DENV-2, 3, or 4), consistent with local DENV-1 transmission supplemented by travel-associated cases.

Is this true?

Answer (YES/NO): NO